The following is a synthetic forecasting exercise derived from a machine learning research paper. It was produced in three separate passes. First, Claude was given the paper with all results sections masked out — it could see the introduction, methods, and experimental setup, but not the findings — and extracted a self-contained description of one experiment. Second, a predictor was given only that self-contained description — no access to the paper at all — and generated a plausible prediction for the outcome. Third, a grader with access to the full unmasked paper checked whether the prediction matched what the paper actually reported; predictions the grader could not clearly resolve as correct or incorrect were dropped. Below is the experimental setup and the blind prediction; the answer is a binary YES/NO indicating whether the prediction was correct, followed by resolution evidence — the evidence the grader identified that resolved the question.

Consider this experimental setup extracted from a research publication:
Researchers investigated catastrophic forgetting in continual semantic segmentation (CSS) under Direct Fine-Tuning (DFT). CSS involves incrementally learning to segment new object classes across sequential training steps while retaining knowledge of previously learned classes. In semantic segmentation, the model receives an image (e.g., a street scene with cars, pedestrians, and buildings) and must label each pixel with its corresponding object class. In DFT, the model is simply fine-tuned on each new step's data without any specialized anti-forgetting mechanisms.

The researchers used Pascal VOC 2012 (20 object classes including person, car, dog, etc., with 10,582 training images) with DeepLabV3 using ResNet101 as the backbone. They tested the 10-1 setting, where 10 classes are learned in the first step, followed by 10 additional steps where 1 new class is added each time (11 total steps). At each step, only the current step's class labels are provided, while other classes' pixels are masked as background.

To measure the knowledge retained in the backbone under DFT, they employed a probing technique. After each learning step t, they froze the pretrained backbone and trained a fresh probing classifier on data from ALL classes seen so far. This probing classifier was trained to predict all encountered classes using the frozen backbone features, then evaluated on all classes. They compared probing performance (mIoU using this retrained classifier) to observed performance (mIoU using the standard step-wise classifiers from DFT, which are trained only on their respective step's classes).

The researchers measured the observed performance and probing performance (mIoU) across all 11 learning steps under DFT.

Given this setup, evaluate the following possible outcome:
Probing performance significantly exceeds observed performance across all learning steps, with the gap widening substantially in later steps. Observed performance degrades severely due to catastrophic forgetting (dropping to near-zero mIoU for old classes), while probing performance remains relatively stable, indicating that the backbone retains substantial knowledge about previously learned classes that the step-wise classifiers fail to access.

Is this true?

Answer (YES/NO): NO